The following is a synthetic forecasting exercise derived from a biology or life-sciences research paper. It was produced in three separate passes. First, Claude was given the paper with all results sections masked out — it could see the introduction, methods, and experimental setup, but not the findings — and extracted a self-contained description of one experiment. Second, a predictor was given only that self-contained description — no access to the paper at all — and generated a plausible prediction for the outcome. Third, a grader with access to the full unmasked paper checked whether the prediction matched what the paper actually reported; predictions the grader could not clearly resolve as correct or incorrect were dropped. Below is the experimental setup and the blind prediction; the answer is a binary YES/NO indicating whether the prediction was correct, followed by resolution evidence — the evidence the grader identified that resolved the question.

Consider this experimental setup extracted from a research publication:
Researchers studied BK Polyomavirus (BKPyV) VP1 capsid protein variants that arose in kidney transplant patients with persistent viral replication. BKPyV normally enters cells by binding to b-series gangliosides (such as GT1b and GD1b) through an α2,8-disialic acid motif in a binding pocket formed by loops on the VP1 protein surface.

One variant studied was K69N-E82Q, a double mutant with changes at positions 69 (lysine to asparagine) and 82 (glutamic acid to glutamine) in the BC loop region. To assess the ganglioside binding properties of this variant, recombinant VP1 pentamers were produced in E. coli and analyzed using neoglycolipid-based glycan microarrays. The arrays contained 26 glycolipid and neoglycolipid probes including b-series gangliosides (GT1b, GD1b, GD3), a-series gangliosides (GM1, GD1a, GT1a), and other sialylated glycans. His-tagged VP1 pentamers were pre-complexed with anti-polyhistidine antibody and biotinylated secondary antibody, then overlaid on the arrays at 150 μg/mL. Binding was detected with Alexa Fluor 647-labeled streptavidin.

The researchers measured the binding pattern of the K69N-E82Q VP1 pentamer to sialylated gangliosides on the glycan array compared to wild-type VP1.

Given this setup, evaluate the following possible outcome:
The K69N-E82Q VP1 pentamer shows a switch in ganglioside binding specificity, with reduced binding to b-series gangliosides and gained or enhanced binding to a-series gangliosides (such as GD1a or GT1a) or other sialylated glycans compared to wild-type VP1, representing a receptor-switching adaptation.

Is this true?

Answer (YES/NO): NO